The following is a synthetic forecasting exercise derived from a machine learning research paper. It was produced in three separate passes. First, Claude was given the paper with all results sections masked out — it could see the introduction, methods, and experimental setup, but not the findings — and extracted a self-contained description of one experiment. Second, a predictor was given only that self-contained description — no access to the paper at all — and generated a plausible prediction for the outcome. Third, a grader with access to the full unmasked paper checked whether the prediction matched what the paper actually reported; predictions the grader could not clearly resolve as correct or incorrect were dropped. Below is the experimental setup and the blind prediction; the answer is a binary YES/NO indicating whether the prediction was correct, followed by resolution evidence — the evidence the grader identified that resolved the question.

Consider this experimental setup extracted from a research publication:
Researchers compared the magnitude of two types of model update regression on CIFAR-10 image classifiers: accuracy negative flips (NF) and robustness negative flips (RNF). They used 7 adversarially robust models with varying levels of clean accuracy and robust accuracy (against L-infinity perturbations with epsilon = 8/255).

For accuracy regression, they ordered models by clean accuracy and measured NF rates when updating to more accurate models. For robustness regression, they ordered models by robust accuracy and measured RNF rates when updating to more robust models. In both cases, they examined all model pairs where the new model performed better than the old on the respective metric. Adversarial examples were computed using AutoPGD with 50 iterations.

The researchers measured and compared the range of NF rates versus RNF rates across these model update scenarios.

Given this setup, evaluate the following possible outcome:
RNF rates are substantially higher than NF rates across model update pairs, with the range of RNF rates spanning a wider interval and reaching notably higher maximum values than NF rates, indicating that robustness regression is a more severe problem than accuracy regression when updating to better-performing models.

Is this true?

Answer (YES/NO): NO